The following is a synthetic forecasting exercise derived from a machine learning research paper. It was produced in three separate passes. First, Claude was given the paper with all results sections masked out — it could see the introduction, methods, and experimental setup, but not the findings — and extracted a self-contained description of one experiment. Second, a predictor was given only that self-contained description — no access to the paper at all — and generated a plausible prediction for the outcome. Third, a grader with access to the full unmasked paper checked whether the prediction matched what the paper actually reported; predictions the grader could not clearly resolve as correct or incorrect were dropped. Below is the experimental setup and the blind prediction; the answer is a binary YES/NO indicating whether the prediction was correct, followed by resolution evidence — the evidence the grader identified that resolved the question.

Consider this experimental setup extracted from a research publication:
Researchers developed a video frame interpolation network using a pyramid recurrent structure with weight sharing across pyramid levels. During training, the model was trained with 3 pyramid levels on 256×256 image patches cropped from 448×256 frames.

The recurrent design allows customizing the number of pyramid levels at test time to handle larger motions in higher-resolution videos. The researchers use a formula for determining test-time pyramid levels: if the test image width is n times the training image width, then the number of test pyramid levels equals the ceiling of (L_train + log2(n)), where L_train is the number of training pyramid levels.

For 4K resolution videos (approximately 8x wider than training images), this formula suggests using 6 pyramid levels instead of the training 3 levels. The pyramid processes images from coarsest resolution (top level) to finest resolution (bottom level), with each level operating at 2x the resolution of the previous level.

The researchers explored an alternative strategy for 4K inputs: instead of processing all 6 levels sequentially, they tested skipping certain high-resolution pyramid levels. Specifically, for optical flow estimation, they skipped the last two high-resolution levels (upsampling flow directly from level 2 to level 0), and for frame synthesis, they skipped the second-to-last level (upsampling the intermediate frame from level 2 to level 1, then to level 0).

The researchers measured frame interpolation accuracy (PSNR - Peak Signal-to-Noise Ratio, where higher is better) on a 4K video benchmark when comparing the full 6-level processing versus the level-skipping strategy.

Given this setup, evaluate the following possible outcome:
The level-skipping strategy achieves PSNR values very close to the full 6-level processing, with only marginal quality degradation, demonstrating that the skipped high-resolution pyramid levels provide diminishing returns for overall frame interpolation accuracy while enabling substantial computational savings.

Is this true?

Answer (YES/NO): NO